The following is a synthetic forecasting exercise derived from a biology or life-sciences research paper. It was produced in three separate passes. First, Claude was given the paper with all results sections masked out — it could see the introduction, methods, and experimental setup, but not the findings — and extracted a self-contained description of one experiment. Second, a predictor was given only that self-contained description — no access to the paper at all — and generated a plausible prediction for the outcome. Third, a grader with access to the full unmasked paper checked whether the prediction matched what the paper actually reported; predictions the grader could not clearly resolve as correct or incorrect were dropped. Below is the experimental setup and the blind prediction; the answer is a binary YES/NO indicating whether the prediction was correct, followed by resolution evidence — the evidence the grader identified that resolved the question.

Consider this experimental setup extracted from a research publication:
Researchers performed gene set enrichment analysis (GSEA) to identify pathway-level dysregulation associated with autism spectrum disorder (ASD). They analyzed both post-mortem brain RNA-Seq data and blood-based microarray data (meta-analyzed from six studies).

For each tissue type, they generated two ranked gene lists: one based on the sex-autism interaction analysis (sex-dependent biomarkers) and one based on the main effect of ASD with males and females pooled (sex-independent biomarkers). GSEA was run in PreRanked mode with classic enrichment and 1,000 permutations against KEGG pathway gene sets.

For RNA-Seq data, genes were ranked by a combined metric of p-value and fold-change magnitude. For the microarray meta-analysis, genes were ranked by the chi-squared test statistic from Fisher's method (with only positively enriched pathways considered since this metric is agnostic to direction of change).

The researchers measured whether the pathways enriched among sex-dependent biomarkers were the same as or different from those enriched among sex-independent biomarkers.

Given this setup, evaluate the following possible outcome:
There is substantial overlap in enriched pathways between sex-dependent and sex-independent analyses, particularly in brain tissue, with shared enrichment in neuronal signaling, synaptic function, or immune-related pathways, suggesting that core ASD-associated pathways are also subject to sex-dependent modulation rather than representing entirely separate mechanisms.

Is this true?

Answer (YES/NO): NO